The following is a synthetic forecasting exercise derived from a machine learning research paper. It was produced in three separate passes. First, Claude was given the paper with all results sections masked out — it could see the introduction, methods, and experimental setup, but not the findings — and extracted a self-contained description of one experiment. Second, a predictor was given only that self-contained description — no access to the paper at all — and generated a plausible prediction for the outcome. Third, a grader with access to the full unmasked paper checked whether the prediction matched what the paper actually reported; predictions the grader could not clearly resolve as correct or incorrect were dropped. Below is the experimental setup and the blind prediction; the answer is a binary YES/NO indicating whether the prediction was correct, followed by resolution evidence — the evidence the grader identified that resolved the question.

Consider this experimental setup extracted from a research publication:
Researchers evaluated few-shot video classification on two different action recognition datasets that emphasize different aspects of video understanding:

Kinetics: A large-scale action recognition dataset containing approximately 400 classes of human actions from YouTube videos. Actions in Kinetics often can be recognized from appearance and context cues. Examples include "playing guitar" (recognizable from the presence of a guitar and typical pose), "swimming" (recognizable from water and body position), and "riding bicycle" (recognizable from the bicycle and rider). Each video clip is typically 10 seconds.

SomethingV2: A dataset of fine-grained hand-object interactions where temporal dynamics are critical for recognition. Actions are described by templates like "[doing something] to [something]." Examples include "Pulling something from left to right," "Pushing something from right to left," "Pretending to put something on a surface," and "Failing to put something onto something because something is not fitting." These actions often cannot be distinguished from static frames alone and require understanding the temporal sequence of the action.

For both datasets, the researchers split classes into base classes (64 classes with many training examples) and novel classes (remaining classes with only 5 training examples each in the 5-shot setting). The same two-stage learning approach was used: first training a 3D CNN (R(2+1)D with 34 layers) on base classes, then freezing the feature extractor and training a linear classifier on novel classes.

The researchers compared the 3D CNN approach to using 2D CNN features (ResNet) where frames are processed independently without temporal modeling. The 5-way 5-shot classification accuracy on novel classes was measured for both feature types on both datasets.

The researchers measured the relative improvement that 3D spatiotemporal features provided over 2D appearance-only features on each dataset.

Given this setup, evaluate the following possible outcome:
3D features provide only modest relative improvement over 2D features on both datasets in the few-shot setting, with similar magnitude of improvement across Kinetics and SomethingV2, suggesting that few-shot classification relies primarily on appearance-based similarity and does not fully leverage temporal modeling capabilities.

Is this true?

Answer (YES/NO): NO